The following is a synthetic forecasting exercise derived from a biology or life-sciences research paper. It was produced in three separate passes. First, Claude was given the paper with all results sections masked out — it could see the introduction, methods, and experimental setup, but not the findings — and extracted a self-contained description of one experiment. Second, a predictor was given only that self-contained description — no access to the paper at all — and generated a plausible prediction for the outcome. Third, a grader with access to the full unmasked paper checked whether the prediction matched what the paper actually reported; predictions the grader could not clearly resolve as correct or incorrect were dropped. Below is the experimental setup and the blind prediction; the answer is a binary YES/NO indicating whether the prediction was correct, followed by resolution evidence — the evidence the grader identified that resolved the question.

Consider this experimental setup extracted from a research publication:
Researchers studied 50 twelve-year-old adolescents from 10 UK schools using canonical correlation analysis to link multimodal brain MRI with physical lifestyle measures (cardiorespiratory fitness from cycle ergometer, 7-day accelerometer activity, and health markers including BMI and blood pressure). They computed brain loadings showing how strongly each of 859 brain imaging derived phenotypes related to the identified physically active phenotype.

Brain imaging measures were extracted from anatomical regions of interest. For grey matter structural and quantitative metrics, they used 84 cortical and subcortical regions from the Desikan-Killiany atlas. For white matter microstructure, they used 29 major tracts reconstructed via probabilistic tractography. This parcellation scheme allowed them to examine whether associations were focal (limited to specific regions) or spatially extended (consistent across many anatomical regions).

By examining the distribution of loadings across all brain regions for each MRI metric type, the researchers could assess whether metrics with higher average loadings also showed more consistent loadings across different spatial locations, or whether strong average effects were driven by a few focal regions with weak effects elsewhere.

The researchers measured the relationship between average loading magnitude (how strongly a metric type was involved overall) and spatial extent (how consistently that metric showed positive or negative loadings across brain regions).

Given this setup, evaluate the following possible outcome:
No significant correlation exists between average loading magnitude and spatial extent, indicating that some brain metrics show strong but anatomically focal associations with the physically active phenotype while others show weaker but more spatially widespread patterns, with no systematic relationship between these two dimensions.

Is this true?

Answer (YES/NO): NO